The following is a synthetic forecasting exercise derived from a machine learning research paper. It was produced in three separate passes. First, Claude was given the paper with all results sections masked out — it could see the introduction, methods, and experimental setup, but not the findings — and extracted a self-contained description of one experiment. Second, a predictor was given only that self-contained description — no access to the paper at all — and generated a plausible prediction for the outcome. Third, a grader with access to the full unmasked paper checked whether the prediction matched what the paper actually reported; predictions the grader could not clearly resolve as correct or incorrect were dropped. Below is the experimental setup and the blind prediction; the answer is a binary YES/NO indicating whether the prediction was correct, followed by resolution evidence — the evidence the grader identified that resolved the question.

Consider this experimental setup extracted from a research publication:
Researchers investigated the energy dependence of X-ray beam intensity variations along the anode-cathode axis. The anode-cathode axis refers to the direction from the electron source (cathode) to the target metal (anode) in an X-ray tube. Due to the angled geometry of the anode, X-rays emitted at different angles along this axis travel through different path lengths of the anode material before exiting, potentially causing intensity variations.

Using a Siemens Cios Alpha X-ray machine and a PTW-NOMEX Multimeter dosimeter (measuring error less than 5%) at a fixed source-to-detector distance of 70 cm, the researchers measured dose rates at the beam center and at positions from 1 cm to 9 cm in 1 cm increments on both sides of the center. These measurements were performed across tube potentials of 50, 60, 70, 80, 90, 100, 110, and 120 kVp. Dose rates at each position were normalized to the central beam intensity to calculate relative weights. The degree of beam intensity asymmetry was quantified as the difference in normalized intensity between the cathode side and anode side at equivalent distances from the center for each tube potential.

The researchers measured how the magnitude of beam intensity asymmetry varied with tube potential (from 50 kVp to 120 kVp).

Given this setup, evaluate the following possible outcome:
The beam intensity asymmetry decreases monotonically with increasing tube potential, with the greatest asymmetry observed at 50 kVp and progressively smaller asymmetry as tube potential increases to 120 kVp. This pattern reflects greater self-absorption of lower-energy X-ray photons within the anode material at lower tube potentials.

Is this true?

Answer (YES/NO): NO